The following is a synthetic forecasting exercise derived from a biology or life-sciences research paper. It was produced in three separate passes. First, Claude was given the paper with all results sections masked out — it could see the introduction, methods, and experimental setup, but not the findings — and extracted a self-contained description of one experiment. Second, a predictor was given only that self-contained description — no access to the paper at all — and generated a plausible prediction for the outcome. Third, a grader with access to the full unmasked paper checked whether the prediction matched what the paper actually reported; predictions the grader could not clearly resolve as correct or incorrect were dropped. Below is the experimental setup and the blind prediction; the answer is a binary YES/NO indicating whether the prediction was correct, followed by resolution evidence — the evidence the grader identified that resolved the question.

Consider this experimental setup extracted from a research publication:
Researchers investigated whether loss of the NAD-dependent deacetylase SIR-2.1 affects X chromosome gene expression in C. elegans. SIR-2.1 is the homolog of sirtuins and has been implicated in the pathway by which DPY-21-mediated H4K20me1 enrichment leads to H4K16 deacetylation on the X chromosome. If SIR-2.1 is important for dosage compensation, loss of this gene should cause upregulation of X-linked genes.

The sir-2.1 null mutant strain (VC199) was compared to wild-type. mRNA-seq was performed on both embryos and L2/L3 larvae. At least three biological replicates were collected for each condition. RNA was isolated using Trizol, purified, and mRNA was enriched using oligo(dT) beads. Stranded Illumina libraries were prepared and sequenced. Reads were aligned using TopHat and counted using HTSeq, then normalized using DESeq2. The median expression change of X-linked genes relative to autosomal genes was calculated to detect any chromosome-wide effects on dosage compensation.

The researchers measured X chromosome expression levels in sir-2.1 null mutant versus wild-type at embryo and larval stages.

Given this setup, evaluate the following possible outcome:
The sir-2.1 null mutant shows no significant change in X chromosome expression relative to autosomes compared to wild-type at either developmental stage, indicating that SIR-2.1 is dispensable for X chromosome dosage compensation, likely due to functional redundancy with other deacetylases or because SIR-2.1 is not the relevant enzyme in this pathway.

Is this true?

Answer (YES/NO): NO